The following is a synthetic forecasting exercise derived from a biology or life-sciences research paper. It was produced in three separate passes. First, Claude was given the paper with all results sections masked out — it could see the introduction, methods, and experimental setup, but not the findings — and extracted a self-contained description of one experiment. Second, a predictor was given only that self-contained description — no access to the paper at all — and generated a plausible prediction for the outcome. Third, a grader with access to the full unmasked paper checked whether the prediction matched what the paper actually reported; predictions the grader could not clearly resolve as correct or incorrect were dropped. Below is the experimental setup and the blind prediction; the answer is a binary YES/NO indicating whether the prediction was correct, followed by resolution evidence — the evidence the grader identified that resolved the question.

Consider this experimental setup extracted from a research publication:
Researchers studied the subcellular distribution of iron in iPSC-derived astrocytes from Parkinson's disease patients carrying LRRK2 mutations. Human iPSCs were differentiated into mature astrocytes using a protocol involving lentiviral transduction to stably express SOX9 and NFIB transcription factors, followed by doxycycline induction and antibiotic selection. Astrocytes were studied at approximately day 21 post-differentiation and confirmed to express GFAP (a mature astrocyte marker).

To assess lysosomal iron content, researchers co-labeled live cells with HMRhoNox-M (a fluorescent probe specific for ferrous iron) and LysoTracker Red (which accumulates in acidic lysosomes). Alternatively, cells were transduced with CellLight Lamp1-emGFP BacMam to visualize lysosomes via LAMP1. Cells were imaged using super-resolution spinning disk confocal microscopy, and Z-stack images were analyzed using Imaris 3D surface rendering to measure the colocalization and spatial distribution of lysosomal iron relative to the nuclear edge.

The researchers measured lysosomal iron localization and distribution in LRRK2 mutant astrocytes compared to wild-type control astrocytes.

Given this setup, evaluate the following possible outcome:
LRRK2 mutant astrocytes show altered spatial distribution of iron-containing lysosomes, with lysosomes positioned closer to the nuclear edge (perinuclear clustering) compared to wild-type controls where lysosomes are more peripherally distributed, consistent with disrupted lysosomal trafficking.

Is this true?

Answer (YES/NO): NO